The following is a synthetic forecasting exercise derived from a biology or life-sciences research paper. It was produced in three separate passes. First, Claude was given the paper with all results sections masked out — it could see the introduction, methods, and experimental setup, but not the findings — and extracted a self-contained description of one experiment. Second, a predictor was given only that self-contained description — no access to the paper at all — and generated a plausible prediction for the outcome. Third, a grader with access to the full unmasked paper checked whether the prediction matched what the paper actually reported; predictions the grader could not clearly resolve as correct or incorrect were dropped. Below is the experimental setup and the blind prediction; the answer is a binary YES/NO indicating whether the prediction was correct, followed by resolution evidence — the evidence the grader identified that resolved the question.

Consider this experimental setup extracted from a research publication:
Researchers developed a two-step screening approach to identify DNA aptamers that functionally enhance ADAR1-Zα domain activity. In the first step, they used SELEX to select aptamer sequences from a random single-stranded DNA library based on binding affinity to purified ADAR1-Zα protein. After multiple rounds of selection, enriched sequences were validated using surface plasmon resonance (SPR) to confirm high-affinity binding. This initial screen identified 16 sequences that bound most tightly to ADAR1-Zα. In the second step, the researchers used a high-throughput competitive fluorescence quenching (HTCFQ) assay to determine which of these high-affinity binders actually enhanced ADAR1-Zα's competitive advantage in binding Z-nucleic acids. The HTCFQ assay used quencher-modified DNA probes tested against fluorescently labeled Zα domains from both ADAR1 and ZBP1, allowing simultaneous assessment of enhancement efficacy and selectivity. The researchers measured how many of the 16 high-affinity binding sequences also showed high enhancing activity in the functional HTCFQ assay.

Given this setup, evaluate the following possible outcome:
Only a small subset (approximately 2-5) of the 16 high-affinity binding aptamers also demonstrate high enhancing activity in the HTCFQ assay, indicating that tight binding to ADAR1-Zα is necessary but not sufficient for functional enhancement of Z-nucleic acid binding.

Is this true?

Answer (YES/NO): NO